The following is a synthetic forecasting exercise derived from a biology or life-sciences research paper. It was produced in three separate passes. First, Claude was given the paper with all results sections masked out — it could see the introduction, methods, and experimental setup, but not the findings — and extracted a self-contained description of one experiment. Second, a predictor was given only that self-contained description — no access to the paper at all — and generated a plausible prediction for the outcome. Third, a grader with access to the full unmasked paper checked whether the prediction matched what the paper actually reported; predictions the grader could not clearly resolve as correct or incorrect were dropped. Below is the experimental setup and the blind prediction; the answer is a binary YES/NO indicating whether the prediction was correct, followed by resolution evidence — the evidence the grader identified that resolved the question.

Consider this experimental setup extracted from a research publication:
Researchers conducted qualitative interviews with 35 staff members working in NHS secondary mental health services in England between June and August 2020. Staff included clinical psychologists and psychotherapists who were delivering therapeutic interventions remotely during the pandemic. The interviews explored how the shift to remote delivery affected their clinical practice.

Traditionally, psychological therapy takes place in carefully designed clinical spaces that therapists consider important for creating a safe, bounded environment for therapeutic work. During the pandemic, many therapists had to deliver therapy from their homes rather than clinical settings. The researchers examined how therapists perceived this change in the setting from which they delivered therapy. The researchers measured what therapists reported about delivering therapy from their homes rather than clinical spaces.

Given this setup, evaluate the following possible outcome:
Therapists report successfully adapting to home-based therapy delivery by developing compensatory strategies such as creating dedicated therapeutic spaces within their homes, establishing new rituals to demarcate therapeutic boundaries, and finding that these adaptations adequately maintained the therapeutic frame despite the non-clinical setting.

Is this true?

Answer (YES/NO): NO